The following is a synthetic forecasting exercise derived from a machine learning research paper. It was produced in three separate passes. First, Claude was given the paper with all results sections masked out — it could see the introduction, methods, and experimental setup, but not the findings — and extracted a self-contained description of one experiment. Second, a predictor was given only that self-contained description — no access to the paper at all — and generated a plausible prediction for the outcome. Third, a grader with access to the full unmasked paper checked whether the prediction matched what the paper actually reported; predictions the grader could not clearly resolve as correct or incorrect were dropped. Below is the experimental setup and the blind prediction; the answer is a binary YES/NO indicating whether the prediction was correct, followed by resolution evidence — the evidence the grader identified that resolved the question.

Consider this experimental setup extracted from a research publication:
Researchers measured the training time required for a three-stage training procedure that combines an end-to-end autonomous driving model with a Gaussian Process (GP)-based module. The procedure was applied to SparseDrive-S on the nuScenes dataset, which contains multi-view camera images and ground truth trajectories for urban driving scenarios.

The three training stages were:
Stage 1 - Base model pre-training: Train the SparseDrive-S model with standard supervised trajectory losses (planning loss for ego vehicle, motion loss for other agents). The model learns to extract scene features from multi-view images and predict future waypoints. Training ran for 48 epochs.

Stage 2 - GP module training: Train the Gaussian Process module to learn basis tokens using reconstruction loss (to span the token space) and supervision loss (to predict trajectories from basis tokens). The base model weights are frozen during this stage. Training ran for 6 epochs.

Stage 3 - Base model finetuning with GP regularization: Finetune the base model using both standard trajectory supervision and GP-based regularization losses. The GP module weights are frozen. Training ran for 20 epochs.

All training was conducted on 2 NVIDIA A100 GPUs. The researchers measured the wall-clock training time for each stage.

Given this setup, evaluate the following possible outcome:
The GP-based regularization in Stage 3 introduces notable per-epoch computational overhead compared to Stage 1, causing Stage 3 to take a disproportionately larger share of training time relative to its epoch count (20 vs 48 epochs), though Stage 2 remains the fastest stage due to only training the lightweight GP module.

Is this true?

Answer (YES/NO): NO